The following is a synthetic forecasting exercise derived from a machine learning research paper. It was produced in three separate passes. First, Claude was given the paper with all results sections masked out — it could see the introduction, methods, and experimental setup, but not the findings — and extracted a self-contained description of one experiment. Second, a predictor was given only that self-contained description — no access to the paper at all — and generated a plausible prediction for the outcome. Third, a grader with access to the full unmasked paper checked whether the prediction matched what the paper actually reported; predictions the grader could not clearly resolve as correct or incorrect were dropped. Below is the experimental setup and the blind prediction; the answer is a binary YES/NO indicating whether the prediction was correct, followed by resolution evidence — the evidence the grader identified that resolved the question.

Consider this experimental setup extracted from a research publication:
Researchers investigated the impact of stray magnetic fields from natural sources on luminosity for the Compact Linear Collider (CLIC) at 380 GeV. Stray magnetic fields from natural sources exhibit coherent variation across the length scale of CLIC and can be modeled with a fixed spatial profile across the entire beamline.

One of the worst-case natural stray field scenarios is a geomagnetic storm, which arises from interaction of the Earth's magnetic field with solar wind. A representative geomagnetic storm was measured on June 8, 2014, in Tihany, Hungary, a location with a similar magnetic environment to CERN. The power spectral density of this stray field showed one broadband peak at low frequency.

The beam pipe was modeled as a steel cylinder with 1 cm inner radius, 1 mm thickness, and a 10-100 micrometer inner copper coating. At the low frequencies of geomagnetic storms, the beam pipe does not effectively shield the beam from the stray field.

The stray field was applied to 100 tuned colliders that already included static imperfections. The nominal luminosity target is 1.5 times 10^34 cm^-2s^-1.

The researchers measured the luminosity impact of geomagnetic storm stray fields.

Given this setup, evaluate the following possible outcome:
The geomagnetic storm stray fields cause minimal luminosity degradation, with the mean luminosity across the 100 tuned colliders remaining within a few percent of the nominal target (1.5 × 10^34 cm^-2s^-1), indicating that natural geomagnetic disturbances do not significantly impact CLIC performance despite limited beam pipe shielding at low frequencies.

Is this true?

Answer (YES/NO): NO